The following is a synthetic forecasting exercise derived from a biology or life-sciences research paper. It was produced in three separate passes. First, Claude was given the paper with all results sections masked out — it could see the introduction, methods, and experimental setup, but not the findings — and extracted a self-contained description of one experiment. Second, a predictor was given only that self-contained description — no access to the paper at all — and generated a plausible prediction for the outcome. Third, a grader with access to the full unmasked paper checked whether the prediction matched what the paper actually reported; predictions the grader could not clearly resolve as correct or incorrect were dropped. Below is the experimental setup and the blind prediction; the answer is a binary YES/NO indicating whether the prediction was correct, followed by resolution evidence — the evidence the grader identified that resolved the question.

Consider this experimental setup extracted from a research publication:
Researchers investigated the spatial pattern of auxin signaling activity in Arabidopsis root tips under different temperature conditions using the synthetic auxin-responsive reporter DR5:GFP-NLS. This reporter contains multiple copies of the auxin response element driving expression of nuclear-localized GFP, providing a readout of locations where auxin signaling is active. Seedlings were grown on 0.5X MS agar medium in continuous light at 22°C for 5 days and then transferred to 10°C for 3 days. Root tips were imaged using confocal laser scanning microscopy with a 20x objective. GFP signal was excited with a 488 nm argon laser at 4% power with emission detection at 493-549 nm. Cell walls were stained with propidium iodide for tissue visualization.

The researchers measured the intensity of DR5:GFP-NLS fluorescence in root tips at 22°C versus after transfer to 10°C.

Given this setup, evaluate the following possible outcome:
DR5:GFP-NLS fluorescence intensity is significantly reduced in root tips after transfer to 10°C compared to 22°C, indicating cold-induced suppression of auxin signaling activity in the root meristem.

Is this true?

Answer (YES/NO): YES